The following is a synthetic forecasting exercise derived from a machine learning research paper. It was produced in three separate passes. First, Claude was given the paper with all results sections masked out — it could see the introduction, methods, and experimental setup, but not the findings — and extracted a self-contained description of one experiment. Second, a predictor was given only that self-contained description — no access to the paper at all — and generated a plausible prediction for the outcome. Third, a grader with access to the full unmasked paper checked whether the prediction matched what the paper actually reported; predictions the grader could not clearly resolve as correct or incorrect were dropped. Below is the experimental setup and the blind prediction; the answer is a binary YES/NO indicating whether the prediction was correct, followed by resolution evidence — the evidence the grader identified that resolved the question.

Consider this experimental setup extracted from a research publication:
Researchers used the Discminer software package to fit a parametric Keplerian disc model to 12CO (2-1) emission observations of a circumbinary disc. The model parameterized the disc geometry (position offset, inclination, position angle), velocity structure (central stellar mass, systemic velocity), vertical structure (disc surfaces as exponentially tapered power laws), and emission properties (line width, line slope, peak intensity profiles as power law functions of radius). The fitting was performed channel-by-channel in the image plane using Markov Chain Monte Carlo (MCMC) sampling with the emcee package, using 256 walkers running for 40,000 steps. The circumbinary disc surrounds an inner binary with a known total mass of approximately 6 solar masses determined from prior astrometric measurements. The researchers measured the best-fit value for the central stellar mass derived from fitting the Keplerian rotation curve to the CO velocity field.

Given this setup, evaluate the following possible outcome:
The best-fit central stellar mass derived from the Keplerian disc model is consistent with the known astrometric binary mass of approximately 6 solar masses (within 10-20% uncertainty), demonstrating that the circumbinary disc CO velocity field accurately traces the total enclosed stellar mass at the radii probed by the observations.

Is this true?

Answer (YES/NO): YES